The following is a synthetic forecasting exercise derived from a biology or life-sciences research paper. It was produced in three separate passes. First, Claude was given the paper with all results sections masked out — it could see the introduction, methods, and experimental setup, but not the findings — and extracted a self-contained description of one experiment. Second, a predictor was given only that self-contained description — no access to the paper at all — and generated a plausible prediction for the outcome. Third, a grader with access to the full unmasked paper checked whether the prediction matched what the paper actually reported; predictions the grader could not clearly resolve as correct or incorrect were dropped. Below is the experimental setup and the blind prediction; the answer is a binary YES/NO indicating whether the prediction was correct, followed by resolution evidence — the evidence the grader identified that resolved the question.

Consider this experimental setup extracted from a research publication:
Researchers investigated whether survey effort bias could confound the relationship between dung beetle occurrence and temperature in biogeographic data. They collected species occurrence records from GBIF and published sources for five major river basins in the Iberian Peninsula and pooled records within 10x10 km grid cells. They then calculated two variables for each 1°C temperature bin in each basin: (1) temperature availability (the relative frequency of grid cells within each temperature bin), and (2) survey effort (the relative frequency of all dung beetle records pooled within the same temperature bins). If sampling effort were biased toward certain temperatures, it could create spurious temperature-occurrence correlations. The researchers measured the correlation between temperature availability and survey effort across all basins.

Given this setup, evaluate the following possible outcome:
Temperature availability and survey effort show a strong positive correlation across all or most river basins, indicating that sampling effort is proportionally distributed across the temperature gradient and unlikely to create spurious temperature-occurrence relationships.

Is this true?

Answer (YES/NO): YES